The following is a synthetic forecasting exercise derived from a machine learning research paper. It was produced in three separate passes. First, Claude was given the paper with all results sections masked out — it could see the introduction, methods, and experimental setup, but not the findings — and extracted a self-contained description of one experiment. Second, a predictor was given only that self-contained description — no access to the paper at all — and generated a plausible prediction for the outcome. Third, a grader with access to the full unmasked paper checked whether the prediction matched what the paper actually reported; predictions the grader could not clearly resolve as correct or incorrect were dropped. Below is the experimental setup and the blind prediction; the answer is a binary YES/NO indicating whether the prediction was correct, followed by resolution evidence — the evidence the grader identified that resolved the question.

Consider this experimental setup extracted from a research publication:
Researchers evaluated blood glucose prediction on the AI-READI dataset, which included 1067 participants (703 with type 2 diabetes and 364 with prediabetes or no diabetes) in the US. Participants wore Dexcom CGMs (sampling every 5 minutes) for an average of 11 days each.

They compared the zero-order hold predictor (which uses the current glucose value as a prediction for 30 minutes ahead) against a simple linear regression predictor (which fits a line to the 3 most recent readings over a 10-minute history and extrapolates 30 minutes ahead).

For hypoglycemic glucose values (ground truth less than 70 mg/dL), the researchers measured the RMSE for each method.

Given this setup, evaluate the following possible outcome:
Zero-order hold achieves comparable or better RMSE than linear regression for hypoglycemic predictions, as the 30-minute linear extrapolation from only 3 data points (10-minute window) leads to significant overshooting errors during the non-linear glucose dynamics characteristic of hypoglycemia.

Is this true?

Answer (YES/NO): YES